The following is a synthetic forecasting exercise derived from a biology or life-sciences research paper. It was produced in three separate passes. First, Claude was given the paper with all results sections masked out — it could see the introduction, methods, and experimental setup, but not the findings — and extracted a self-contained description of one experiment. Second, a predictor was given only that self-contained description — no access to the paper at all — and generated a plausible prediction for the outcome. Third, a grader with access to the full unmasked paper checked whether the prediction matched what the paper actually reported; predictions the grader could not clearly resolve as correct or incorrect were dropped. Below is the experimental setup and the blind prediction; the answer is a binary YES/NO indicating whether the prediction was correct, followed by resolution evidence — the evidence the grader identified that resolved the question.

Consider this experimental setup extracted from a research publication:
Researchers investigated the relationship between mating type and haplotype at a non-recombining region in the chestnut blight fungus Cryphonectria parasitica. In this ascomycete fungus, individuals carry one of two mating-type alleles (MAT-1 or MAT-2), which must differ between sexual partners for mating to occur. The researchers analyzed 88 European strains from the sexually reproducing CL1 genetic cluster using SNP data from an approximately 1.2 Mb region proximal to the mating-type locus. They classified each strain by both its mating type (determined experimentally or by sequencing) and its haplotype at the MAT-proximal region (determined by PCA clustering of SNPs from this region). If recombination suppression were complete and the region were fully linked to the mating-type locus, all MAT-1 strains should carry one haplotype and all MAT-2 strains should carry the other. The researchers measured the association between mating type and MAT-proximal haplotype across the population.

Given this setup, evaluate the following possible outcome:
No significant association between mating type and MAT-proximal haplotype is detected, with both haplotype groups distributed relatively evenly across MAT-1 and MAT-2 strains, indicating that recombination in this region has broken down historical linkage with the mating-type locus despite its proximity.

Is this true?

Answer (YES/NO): NO